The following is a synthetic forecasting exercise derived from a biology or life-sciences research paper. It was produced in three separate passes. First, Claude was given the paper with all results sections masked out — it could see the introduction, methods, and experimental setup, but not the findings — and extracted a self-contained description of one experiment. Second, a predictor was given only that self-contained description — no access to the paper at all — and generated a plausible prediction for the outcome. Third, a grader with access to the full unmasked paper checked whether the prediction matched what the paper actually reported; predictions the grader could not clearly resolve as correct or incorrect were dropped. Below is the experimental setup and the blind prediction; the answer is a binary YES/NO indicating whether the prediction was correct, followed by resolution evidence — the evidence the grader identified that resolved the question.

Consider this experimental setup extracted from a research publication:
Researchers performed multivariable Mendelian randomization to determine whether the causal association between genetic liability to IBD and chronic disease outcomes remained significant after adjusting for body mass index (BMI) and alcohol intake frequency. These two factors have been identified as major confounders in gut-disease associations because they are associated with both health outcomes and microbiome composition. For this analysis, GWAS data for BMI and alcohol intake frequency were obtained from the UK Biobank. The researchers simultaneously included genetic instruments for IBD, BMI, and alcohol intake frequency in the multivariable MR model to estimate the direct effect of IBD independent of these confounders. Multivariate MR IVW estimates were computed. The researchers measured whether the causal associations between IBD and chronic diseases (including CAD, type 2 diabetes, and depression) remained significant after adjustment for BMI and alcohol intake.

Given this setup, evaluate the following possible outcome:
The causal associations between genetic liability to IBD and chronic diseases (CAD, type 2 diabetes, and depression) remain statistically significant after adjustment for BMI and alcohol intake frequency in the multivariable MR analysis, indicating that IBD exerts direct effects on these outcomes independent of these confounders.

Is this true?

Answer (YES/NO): NO